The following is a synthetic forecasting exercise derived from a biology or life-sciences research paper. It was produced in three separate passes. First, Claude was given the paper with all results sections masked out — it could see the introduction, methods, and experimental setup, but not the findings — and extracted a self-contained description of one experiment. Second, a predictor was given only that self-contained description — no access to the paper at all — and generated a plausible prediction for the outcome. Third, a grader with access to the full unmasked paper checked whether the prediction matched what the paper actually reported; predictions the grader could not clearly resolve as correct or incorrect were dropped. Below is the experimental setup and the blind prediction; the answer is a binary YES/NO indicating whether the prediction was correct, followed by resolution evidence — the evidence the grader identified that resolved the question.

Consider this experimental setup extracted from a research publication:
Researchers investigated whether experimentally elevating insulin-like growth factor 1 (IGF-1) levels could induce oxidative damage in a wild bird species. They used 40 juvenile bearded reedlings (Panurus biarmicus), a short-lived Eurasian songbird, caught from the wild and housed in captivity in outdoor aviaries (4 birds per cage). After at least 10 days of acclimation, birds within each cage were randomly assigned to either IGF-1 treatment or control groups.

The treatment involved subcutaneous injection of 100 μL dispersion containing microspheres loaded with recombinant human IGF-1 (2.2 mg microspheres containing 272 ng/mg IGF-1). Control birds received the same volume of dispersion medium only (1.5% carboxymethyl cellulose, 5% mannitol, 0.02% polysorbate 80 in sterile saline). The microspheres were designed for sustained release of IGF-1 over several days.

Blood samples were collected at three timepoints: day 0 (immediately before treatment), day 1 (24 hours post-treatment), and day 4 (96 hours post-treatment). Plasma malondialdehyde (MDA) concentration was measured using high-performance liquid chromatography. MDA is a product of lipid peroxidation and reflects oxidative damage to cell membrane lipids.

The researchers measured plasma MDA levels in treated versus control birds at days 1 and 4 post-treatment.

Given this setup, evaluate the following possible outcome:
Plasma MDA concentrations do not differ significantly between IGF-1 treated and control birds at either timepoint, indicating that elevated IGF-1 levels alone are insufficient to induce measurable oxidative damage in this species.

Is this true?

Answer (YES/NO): NO